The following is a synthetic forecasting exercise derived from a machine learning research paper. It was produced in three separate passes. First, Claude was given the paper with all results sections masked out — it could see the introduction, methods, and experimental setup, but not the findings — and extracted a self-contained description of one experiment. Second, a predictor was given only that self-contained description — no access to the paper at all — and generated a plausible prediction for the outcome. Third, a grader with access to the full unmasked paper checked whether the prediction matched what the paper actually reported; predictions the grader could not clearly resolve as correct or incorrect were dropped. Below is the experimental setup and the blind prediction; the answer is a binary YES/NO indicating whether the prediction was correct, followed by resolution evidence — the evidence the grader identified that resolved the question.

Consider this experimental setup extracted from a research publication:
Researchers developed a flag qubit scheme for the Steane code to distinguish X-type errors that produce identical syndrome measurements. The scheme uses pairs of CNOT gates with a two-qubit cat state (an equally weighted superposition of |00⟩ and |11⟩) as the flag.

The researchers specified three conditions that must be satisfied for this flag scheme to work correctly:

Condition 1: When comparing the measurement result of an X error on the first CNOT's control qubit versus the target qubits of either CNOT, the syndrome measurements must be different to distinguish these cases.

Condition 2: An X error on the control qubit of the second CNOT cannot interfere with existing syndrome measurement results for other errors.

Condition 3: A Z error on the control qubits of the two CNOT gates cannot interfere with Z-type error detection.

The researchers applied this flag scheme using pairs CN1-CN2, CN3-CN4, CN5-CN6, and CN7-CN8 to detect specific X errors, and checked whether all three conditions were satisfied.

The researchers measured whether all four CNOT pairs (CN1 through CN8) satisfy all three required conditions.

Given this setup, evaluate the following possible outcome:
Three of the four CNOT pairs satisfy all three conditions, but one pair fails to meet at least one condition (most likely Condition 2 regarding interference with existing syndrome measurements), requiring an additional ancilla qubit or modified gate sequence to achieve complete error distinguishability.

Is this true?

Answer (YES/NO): NO